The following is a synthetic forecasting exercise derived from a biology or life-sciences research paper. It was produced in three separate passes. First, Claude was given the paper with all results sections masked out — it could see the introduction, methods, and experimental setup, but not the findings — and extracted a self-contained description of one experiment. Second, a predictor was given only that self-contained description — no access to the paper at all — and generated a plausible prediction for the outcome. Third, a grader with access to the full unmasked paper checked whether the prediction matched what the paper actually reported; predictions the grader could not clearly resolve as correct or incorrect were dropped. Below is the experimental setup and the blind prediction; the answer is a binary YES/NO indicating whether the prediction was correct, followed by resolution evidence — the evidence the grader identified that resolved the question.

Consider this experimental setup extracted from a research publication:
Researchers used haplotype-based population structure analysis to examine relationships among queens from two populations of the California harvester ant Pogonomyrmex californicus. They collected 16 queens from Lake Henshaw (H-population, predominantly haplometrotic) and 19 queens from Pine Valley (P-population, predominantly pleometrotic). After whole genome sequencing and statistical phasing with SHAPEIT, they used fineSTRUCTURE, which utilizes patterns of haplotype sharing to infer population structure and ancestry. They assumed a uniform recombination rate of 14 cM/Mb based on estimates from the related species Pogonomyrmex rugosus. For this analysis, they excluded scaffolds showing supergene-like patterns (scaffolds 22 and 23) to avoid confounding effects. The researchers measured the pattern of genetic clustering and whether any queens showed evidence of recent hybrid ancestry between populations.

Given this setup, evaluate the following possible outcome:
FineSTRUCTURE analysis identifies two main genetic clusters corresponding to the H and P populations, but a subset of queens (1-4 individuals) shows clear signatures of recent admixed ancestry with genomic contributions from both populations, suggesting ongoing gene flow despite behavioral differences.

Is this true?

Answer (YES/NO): YES